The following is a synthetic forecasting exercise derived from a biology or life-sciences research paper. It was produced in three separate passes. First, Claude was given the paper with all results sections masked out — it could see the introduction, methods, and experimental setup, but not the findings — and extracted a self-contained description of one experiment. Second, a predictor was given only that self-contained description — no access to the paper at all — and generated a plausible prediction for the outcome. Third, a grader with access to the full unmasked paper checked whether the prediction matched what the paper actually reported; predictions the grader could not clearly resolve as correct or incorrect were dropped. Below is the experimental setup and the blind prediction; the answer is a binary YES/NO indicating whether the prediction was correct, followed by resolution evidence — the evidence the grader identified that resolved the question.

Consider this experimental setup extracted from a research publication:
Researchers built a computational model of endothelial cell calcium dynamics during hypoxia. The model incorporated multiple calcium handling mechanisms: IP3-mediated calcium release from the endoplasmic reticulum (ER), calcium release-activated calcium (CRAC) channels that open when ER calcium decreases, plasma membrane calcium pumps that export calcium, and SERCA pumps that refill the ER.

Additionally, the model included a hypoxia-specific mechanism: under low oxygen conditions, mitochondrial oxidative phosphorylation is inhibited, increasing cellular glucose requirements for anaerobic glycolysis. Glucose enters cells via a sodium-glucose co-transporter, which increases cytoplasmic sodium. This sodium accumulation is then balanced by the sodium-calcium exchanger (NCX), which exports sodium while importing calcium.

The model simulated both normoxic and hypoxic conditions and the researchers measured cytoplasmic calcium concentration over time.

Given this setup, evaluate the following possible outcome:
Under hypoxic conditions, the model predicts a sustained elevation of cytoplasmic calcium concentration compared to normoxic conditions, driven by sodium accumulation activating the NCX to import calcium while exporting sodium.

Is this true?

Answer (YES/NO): YES